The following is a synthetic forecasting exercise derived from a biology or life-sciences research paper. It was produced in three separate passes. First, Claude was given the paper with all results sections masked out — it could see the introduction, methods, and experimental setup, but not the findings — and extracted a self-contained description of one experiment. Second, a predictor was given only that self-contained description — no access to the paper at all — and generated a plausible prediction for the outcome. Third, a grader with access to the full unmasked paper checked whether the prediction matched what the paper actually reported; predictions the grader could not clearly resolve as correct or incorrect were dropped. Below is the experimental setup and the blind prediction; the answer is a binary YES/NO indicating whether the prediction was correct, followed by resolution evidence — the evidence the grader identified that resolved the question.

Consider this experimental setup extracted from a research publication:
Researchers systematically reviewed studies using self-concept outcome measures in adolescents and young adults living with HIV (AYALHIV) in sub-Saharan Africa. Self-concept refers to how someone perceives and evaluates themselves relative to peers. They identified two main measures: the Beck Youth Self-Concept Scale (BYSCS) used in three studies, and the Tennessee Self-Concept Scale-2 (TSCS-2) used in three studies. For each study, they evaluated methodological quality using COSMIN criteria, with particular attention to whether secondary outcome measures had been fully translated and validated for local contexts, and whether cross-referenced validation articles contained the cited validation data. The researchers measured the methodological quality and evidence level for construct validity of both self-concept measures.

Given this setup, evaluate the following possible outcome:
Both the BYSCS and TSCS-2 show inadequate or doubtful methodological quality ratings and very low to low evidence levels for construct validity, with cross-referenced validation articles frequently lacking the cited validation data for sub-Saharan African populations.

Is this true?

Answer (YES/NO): YES